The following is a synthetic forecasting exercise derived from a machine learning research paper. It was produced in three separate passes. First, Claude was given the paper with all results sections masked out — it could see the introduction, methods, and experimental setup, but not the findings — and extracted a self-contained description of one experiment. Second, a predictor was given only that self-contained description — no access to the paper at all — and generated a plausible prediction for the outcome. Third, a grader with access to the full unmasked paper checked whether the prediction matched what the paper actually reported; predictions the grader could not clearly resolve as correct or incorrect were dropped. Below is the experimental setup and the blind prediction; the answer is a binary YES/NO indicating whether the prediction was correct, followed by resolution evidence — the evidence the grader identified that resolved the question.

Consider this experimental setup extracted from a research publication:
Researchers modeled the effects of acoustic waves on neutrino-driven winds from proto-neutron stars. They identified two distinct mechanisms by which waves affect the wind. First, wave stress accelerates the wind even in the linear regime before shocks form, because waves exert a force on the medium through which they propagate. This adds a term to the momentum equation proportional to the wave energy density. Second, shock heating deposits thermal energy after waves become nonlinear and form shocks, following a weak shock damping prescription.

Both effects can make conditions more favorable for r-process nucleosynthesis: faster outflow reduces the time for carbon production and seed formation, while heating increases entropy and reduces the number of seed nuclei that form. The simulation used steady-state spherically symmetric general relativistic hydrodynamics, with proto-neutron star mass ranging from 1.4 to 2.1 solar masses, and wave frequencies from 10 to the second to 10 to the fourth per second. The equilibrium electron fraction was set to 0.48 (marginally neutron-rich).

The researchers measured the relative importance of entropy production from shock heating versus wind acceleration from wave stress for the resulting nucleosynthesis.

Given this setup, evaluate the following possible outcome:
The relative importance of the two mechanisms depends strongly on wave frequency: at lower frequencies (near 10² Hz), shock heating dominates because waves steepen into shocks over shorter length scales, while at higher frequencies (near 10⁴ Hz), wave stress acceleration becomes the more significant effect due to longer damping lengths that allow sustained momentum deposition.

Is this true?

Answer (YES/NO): NO